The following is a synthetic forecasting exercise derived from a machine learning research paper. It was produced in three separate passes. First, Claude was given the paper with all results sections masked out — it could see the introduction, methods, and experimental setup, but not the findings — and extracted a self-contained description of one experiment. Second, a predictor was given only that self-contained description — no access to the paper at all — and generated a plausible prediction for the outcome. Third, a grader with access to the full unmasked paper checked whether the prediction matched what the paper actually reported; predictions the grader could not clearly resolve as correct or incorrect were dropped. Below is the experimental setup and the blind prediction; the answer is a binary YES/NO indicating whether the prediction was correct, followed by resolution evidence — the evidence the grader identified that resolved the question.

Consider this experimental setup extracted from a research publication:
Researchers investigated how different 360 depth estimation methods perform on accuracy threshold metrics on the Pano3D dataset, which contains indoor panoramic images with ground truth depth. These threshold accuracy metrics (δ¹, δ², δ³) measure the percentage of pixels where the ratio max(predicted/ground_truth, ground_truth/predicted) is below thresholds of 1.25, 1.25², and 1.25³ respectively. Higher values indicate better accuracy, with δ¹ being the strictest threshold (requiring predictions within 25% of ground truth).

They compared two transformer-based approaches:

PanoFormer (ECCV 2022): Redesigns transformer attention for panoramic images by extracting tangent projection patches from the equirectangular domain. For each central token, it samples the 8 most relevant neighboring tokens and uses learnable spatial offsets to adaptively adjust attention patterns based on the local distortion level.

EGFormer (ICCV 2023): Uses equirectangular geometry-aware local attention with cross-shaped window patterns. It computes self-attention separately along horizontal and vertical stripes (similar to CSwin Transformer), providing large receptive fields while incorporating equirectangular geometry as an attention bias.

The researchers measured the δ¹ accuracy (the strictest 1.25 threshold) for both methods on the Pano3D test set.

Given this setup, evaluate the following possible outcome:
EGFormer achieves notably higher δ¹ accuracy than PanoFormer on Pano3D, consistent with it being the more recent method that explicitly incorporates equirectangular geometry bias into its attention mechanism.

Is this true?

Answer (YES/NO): NO